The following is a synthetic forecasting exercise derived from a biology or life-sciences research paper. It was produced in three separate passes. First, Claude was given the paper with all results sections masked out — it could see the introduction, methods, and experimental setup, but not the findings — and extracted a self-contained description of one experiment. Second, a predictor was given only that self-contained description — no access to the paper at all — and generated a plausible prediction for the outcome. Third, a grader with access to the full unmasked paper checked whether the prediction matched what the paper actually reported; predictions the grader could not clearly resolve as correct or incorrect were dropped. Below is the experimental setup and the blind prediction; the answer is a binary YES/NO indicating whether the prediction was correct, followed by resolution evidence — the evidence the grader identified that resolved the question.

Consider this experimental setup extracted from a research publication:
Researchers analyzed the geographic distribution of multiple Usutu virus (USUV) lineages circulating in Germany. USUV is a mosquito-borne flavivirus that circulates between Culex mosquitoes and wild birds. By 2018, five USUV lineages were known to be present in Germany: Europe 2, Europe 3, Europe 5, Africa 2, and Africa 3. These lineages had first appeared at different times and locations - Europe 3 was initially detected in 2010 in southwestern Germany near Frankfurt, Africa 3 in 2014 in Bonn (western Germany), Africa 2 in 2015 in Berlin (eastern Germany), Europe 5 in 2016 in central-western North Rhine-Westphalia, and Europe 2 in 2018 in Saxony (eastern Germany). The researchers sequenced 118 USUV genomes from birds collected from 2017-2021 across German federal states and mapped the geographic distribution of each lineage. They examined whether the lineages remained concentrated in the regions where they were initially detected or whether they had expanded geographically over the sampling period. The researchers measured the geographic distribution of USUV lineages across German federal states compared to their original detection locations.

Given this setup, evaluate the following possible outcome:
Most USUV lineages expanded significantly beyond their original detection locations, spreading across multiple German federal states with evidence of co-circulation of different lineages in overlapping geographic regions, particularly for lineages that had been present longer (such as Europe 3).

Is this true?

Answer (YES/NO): YES